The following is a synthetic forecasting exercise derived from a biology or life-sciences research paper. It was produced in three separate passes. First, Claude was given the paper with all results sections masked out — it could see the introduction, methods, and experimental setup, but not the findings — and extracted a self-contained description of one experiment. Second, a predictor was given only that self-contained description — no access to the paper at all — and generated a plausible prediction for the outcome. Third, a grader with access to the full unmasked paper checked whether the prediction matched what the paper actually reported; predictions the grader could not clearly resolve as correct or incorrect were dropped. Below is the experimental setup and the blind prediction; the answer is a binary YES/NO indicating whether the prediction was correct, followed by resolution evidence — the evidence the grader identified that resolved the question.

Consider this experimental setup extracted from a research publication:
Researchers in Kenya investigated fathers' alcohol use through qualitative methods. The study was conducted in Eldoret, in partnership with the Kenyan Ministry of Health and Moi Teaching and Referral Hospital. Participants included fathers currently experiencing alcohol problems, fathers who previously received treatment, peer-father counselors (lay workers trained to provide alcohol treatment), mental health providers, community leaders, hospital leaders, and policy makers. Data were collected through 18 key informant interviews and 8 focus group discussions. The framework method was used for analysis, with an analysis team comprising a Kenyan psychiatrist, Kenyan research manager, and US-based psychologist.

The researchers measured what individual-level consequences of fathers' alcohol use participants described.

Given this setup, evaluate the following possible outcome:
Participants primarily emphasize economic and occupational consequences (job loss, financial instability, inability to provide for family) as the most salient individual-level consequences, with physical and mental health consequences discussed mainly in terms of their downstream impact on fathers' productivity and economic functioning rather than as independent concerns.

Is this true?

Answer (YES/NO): NO